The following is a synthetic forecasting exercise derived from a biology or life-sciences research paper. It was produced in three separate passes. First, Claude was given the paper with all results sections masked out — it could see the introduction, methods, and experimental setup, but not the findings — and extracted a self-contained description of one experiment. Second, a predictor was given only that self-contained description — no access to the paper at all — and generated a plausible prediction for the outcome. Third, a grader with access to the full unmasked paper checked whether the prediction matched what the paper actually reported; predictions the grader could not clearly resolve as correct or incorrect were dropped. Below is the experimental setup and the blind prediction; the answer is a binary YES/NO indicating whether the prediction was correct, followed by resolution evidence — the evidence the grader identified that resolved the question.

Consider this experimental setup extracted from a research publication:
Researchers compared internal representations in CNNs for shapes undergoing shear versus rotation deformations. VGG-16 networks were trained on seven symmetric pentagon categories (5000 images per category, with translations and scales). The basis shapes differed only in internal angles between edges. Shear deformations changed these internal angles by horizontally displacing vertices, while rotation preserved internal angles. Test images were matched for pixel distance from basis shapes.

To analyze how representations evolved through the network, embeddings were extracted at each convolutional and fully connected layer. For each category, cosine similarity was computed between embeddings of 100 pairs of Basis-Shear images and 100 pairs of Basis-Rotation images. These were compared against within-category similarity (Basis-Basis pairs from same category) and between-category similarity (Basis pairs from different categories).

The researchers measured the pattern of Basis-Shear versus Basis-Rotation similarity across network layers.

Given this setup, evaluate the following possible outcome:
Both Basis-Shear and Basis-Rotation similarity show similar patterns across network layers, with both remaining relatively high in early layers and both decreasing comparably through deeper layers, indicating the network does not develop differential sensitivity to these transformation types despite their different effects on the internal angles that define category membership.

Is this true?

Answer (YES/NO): NO